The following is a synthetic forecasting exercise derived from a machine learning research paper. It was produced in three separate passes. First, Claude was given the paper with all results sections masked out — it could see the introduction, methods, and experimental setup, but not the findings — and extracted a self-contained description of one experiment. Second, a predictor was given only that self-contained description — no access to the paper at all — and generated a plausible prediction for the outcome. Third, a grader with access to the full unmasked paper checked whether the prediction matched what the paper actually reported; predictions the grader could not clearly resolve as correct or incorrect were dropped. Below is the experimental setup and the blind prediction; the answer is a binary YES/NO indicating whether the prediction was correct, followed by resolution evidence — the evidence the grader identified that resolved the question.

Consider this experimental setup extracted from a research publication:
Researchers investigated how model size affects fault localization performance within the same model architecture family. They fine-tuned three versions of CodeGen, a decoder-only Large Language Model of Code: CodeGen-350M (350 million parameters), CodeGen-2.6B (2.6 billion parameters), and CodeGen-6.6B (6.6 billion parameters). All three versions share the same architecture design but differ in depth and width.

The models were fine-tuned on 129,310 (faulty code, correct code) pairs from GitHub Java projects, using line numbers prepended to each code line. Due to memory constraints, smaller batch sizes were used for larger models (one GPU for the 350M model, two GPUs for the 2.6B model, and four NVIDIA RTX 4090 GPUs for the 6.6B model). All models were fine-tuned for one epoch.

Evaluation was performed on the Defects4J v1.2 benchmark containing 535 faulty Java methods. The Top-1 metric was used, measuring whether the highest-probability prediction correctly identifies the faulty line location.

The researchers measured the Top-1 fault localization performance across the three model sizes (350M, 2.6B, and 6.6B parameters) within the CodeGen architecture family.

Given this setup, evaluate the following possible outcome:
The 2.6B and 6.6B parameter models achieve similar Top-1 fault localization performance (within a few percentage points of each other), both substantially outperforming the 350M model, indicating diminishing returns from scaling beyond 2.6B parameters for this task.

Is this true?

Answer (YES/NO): NO